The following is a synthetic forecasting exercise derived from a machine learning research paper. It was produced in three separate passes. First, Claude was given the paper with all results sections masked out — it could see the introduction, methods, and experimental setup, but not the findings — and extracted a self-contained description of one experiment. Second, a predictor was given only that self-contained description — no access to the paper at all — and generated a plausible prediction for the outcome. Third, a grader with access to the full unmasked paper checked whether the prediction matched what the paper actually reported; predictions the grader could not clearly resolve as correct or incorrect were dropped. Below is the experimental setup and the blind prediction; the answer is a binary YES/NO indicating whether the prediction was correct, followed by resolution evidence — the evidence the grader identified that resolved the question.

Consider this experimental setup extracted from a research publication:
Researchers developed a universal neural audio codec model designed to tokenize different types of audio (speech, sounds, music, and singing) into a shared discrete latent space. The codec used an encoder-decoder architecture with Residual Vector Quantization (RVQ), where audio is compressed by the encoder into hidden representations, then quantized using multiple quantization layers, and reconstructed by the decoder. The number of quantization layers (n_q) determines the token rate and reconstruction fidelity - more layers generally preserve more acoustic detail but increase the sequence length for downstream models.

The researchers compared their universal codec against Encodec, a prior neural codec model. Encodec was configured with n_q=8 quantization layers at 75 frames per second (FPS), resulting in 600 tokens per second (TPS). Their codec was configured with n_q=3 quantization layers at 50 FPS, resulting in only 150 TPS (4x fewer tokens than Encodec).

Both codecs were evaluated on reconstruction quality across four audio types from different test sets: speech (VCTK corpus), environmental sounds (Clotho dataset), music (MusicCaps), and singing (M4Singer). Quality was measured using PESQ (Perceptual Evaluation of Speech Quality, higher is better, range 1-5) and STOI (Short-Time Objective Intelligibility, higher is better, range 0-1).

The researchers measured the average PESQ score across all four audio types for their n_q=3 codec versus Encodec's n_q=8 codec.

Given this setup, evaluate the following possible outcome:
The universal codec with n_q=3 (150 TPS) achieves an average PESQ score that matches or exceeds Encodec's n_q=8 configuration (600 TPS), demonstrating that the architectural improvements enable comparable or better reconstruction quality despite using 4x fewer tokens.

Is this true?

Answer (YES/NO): YES